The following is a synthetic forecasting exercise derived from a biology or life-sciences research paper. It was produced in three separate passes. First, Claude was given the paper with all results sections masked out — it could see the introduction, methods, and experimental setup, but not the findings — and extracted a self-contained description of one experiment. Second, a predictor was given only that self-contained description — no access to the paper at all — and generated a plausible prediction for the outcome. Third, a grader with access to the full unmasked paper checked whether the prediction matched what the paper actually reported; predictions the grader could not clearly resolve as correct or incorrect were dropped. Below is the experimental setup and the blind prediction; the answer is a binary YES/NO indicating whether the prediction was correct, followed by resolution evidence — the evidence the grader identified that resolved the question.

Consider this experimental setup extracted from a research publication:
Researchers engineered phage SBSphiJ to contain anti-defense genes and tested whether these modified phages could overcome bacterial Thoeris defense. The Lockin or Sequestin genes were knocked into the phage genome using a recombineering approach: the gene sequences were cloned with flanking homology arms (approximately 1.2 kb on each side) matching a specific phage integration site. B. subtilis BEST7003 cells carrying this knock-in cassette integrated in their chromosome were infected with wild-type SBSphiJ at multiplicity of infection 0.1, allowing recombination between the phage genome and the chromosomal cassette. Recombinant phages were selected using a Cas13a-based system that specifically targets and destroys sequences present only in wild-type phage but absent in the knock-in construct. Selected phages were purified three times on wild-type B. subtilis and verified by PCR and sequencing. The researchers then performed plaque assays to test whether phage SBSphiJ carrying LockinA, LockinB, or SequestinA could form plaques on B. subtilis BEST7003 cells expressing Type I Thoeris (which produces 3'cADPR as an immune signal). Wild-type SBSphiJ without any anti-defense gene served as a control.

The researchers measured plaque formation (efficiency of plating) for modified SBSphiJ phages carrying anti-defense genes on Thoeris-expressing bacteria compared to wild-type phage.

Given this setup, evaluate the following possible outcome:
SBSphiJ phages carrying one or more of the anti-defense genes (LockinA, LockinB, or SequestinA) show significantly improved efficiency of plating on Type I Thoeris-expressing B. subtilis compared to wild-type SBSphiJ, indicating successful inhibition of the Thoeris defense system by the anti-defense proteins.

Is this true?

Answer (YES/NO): YES